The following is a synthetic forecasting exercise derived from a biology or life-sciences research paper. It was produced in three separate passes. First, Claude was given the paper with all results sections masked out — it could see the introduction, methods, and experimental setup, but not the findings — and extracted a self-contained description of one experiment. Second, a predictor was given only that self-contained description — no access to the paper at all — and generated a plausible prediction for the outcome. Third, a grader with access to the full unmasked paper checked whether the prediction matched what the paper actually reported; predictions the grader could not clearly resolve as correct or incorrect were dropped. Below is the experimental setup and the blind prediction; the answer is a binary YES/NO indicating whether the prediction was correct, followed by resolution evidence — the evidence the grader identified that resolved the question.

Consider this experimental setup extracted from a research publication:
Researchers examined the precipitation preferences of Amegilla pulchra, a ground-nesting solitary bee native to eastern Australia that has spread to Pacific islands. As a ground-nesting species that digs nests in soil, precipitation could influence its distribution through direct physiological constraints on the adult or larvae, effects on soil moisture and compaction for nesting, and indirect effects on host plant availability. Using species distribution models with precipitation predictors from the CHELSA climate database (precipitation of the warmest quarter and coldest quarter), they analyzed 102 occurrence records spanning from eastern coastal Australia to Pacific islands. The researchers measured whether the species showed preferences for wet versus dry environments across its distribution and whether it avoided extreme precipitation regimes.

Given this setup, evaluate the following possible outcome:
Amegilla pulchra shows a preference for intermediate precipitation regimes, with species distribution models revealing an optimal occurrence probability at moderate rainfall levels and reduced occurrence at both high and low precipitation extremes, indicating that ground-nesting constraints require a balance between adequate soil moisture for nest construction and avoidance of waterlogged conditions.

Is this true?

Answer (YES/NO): NO